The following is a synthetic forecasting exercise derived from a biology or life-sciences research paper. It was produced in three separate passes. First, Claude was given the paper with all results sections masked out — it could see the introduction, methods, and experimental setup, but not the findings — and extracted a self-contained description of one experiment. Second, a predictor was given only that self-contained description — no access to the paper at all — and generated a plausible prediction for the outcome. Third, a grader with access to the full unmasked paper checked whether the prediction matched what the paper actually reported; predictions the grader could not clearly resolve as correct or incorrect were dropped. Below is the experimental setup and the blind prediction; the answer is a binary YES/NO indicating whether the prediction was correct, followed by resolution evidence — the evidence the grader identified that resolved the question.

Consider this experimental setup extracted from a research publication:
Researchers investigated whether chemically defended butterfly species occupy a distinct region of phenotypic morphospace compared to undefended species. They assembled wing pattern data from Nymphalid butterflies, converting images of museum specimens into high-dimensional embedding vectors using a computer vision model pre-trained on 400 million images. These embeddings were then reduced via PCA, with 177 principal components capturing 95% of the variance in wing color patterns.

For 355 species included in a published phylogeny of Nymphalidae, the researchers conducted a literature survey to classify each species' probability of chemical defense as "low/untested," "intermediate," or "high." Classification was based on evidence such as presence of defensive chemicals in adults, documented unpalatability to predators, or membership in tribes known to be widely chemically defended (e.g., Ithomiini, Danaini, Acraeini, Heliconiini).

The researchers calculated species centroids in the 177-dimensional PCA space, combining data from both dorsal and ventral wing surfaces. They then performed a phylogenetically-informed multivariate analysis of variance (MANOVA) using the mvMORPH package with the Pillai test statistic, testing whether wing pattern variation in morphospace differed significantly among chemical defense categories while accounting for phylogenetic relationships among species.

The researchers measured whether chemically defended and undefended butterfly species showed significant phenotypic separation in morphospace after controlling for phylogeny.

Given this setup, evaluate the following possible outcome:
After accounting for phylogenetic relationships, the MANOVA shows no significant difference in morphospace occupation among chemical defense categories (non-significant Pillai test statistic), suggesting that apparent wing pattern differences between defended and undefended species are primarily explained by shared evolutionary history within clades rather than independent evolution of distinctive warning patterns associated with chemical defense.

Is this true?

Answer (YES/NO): NO